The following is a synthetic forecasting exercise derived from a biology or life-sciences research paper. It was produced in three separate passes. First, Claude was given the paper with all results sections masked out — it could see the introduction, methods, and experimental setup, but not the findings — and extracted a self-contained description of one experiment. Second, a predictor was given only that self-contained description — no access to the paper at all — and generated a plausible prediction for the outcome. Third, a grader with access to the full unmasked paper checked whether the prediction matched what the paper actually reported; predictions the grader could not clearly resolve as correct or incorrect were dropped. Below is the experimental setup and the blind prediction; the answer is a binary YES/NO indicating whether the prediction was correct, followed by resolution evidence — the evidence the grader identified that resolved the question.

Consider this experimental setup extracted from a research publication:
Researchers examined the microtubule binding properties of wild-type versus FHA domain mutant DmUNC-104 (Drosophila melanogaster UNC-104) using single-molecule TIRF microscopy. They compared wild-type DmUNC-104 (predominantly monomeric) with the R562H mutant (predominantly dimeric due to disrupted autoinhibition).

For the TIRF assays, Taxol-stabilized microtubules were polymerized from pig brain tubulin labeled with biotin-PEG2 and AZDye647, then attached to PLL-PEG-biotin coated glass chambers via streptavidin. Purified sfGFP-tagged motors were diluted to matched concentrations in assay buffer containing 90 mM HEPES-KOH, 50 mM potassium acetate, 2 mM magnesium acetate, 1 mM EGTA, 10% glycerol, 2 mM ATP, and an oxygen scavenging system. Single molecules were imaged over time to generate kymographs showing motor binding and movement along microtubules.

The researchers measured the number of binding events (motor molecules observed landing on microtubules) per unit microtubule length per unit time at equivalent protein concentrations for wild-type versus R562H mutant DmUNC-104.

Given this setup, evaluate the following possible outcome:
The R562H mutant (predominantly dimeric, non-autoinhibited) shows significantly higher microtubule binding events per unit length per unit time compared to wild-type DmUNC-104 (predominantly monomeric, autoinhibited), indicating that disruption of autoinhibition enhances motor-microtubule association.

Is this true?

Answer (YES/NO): YES